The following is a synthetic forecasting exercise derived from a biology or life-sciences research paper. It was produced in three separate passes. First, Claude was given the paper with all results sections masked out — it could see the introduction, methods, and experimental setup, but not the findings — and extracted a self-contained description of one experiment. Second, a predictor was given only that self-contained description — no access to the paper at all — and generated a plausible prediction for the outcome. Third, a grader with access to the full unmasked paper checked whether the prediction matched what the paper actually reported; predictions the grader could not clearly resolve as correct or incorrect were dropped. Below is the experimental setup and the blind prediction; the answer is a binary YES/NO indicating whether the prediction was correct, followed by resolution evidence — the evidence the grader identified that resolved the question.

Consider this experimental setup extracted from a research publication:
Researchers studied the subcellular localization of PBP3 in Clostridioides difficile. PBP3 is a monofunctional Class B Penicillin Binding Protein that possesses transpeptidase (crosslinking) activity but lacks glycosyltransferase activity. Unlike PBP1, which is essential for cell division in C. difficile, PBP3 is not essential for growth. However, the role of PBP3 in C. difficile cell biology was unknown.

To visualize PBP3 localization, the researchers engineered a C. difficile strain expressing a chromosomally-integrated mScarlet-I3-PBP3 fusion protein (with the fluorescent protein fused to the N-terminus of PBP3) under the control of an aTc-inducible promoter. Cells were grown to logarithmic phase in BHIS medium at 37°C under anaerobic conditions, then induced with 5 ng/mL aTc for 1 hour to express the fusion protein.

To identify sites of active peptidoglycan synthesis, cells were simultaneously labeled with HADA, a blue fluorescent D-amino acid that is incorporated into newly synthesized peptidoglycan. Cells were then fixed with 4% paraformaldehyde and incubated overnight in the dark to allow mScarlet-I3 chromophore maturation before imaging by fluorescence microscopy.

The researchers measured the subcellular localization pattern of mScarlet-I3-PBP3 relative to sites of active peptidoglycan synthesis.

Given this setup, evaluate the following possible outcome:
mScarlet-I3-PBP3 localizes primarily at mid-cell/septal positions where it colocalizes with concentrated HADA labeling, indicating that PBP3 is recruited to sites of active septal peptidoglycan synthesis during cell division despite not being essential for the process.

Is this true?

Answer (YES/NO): NO